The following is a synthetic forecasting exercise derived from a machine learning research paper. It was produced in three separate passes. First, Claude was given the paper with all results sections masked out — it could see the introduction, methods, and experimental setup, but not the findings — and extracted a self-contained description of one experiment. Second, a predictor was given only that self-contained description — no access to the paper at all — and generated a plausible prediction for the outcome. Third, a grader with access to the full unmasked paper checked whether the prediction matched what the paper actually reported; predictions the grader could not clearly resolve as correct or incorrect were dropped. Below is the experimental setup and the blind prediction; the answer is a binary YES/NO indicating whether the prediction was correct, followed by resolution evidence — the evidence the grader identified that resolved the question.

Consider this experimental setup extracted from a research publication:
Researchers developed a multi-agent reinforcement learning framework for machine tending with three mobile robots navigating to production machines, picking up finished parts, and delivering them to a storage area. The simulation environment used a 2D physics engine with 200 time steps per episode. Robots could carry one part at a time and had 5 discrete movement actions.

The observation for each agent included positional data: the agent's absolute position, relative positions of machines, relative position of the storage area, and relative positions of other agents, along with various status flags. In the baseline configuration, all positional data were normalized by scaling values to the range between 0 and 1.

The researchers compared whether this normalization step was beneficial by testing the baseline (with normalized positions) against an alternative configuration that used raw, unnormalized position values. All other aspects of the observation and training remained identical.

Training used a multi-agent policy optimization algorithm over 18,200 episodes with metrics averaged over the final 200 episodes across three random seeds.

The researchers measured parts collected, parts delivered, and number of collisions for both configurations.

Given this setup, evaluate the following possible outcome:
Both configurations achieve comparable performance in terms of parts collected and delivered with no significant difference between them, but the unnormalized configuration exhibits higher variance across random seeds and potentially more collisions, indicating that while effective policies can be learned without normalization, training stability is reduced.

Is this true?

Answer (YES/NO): NO